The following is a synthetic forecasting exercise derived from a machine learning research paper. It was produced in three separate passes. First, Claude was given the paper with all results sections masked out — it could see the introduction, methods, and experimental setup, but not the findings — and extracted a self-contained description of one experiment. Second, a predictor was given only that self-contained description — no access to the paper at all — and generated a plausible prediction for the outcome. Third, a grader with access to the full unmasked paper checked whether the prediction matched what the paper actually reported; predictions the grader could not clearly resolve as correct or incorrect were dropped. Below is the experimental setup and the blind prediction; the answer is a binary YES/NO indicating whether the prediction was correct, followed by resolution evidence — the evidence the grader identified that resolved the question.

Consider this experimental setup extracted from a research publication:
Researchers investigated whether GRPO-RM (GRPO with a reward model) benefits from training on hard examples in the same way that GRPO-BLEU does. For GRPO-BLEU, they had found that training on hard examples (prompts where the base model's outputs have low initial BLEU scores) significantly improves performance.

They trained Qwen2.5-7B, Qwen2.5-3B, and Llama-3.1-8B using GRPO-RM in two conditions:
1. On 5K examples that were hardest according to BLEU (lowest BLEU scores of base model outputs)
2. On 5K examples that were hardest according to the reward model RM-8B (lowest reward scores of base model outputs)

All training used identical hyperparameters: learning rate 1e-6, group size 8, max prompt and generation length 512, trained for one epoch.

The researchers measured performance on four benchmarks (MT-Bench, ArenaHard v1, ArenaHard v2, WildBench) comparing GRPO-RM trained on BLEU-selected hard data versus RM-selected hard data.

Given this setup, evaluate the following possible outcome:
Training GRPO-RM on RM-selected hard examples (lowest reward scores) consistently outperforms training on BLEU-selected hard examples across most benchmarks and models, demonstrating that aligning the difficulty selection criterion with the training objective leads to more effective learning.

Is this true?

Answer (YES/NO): NO